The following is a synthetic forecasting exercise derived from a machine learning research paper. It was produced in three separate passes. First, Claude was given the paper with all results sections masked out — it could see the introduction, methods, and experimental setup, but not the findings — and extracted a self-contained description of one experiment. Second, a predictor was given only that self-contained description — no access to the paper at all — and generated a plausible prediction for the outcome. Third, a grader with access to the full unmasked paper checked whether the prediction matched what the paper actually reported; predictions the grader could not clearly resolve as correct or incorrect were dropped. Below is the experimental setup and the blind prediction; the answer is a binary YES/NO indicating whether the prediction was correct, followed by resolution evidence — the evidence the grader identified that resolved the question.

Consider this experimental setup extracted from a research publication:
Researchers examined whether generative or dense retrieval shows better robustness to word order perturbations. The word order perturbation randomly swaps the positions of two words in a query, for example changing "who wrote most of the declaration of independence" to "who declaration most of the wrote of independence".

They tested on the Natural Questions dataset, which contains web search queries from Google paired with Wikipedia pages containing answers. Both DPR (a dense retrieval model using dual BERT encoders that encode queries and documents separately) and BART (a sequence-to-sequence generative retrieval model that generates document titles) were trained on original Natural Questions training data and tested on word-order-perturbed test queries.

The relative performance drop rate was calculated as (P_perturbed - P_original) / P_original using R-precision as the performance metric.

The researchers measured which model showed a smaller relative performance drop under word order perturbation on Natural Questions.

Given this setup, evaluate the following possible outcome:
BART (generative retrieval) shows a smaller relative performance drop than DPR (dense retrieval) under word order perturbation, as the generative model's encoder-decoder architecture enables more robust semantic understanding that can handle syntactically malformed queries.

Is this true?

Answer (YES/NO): YES